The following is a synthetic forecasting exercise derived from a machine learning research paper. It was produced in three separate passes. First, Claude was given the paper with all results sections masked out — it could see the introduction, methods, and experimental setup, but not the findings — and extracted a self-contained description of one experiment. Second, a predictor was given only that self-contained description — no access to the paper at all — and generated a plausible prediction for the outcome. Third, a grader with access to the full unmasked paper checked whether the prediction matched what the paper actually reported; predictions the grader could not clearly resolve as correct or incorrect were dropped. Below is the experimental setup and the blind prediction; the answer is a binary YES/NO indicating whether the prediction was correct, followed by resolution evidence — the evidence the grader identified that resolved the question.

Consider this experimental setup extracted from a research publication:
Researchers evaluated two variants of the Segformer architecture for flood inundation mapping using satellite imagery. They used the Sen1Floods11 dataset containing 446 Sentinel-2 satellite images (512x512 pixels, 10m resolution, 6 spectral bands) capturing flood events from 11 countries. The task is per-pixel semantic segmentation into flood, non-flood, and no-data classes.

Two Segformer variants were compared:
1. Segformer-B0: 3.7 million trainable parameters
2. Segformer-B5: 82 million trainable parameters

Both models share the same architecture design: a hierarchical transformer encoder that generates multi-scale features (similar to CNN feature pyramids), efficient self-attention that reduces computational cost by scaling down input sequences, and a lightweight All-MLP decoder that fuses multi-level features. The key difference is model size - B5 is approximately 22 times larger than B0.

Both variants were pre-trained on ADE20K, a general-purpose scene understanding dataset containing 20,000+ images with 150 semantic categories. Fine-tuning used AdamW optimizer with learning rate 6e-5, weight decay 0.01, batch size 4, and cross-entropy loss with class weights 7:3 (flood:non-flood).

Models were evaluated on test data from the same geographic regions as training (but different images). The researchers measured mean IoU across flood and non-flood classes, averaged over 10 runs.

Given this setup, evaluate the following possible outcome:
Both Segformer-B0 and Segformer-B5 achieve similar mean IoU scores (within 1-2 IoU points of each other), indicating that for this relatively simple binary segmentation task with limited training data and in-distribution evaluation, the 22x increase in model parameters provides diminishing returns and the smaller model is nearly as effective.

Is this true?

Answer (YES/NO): YES